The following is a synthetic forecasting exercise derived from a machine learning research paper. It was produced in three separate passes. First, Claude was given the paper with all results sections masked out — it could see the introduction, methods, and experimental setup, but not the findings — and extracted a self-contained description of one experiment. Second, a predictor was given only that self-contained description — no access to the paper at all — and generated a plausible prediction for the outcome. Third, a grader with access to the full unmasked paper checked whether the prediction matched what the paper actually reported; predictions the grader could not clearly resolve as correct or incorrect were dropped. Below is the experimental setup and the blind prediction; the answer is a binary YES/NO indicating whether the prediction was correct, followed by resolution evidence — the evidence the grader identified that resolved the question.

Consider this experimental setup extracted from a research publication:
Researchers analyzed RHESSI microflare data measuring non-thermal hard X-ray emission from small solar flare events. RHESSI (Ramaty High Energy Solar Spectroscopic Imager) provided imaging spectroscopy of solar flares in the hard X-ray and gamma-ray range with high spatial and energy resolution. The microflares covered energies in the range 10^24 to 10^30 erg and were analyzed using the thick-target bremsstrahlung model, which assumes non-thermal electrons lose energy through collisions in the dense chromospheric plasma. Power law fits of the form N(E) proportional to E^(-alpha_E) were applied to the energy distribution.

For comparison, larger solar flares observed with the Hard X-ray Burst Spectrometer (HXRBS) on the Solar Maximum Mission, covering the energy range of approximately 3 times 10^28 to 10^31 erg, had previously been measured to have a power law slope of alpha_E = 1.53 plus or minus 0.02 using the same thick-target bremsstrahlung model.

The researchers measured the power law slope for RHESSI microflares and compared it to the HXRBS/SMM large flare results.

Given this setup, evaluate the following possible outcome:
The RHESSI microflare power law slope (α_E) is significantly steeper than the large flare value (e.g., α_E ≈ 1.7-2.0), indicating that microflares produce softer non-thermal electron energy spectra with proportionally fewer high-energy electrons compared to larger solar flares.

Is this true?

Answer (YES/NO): YES